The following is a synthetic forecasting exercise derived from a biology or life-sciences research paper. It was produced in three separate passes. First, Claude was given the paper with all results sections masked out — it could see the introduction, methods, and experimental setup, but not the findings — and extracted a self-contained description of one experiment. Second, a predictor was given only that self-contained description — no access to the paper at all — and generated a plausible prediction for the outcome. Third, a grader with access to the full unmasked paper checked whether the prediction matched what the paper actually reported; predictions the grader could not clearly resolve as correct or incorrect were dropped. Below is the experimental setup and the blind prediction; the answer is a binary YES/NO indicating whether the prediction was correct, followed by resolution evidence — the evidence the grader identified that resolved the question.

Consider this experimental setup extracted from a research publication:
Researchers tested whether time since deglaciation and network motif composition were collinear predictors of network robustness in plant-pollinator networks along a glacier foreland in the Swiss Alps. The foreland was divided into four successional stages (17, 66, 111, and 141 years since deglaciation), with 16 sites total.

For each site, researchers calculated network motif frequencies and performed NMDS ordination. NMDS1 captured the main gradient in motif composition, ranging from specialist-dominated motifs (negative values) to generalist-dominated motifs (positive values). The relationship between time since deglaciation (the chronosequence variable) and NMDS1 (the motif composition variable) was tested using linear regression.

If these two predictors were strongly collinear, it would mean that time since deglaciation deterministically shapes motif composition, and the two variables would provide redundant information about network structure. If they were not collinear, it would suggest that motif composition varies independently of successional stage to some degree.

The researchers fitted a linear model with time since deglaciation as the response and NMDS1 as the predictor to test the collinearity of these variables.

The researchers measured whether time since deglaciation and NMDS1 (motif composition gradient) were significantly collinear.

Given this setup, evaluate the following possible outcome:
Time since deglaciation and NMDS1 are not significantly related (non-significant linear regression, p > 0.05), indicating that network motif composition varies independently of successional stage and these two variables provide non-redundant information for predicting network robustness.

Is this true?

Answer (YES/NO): NO